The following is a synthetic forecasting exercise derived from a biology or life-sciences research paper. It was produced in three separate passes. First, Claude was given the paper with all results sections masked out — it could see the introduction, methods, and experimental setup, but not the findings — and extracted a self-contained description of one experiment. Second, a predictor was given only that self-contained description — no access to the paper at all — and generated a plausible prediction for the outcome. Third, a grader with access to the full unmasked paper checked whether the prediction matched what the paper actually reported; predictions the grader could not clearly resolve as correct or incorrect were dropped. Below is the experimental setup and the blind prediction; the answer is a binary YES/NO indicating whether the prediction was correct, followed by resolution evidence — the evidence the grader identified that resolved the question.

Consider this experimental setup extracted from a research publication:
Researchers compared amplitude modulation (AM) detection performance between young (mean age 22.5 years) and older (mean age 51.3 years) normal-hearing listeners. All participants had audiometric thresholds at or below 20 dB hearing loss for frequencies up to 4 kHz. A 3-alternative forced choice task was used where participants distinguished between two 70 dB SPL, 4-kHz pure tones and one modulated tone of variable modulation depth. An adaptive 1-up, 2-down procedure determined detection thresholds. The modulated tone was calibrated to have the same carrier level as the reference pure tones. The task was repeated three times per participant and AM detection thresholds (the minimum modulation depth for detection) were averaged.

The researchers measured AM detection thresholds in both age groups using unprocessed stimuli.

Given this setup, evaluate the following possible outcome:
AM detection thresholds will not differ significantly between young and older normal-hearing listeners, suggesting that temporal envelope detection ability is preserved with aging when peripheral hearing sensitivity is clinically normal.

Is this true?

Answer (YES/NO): YES